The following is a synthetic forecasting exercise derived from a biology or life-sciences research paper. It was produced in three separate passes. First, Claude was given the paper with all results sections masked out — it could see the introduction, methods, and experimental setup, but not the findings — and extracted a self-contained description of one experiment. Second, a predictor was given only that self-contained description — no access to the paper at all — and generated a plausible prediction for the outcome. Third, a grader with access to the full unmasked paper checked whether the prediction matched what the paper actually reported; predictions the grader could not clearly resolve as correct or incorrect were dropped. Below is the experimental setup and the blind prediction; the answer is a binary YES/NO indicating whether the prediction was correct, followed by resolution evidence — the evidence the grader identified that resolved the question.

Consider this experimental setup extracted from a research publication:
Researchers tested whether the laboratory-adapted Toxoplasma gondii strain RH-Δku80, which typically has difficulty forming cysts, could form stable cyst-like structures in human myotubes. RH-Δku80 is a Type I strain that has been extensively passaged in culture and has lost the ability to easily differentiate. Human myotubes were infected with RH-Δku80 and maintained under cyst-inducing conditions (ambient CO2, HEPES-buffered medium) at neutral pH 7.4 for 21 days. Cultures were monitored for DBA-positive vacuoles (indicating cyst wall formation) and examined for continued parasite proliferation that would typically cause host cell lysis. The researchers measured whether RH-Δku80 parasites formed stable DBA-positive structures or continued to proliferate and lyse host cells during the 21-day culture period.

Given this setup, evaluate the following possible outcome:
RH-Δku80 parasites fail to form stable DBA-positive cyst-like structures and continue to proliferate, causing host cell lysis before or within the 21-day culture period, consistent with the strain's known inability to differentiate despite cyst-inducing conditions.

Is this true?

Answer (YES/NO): NO